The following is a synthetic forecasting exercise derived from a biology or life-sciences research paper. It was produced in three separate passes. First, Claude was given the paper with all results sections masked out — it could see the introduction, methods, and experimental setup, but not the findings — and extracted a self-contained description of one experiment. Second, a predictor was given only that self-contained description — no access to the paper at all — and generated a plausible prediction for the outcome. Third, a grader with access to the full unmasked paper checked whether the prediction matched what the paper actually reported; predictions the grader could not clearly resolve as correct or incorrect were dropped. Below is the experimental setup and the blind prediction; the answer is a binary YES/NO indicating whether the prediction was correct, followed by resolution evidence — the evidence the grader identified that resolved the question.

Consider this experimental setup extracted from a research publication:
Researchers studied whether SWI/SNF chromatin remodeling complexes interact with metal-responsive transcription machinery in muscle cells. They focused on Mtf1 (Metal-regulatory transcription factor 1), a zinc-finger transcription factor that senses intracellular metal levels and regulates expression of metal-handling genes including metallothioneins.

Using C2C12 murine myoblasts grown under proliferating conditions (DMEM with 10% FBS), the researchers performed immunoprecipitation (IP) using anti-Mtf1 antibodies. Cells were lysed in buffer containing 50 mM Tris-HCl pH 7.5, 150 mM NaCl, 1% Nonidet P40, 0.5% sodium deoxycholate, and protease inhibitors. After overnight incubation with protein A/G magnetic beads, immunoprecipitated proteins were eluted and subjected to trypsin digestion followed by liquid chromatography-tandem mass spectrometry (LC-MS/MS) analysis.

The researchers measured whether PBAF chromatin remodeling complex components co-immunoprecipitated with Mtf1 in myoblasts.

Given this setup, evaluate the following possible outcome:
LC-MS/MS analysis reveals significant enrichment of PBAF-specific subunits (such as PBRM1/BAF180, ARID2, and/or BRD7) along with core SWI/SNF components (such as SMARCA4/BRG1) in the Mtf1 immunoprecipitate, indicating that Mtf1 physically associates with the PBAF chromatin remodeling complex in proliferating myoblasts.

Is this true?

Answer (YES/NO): YES